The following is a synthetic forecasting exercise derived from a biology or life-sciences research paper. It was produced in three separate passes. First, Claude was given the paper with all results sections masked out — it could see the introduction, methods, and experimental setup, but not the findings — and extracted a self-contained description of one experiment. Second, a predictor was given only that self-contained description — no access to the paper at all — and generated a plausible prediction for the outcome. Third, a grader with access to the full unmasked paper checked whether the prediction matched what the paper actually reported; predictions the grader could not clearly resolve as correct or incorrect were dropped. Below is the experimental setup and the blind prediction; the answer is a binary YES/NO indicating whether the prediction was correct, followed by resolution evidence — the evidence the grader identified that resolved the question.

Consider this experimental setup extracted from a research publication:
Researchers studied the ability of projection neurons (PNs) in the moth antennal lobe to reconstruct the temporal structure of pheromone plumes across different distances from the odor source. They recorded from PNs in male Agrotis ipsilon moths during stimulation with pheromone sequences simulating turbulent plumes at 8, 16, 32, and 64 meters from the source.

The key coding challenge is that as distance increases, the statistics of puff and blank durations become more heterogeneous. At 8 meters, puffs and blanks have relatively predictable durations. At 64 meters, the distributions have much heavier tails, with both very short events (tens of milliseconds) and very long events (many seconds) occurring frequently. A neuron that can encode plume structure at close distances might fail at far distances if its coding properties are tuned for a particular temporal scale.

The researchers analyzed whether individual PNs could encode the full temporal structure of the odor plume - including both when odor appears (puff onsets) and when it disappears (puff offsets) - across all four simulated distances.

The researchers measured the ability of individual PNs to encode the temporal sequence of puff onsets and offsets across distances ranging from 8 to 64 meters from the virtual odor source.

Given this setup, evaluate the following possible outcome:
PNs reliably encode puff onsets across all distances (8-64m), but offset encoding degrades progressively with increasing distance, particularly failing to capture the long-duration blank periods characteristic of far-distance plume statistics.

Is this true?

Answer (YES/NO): NO